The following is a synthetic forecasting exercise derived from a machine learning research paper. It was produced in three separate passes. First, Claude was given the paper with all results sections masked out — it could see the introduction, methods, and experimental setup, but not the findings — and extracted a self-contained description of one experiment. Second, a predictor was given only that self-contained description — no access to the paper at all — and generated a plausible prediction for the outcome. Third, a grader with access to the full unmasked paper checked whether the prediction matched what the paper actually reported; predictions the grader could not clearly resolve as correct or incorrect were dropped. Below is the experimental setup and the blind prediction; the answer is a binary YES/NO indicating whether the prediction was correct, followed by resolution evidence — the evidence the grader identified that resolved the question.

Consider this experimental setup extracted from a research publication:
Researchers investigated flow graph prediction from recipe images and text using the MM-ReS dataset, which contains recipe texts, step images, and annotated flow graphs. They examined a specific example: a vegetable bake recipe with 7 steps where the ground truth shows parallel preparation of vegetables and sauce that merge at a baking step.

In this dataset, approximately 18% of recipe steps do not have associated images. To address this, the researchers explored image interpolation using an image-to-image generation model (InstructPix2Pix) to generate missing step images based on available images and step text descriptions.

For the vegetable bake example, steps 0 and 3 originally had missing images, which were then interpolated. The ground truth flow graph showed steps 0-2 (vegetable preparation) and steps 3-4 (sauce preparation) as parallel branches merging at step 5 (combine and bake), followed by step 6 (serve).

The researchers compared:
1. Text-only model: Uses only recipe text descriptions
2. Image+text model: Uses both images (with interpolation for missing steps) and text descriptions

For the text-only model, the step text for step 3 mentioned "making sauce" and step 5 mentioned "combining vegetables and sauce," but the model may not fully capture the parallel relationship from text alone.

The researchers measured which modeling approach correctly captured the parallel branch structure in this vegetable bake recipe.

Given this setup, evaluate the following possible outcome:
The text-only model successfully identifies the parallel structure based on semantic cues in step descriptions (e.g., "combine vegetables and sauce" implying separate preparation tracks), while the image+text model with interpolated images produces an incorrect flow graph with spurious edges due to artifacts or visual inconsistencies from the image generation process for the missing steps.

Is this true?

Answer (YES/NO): NO